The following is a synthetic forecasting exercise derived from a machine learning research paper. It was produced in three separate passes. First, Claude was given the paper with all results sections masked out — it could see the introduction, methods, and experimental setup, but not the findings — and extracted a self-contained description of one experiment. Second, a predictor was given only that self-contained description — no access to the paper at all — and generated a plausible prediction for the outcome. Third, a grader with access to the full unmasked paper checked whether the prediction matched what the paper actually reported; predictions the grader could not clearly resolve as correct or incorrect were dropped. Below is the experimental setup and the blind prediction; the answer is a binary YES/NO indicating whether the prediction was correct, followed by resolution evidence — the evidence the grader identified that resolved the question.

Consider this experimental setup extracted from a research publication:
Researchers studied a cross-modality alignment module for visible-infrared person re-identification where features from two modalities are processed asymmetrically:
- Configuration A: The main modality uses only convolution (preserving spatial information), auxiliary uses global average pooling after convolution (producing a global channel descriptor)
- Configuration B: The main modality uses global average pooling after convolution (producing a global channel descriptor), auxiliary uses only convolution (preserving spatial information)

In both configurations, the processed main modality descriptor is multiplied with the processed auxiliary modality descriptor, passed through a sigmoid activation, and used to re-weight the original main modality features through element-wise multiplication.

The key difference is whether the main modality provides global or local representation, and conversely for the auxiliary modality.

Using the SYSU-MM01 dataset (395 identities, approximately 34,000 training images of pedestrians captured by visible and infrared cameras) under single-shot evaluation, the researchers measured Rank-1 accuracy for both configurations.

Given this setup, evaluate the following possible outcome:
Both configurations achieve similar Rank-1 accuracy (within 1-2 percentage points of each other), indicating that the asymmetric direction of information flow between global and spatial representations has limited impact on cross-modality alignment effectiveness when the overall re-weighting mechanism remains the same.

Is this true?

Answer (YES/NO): NO